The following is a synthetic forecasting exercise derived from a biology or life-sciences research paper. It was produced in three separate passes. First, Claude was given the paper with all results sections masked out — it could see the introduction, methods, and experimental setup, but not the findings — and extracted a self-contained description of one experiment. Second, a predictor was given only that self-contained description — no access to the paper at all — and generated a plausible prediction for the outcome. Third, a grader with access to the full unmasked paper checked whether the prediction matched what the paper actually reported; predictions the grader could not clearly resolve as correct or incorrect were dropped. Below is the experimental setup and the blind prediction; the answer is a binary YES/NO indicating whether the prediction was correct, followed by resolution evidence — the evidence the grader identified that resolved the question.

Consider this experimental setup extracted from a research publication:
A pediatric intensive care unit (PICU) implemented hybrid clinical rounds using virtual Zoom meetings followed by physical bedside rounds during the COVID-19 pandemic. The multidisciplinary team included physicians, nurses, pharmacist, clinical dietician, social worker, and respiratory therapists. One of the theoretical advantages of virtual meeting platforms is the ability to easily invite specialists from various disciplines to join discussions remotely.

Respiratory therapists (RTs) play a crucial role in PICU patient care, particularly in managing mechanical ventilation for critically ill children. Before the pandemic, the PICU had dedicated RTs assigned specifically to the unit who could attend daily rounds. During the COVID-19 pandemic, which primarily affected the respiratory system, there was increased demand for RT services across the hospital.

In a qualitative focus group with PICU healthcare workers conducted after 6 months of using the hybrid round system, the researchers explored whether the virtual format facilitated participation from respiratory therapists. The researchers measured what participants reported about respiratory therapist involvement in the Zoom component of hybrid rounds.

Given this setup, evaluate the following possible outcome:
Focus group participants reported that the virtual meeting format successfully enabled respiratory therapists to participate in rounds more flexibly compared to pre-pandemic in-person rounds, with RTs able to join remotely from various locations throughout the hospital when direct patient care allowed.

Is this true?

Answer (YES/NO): NO